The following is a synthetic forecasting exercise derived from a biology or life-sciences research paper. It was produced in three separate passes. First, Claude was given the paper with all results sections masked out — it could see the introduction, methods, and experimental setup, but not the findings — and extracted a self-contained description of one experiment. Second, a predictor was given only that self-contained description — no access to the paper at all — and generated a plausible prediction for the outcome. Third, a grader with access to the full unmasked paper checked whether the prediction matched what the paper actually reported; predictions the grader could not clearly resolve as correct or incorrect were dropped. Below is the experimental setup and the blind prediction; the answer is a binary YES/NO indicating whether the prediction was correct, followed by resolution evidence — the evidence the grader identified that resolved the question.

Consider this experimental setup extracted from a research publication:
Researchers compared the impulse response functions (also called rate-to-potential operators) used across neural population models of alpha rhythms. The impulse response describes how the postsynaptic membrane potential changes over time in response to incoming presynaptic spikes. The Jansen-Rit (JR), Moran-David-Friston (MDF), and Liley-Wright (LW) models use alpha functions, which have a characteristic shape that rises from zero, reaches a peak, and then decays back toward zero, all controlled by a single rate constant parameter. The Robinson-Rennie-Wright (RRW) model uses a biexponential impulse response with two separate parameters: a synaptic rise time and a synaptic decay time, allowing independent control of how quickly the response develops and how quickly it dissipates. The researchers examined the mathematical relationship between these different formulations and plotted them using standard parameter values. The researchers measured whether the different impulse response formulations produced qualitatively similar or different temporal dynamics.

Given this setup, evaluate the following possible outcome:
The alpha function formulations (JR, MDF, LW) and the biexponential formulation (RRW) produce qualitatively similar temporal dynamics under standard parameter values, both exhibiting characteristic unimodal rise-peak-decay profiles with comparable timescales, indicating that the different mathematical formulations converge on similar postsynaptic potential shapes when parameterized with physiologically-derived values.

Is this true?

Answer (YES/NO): YES